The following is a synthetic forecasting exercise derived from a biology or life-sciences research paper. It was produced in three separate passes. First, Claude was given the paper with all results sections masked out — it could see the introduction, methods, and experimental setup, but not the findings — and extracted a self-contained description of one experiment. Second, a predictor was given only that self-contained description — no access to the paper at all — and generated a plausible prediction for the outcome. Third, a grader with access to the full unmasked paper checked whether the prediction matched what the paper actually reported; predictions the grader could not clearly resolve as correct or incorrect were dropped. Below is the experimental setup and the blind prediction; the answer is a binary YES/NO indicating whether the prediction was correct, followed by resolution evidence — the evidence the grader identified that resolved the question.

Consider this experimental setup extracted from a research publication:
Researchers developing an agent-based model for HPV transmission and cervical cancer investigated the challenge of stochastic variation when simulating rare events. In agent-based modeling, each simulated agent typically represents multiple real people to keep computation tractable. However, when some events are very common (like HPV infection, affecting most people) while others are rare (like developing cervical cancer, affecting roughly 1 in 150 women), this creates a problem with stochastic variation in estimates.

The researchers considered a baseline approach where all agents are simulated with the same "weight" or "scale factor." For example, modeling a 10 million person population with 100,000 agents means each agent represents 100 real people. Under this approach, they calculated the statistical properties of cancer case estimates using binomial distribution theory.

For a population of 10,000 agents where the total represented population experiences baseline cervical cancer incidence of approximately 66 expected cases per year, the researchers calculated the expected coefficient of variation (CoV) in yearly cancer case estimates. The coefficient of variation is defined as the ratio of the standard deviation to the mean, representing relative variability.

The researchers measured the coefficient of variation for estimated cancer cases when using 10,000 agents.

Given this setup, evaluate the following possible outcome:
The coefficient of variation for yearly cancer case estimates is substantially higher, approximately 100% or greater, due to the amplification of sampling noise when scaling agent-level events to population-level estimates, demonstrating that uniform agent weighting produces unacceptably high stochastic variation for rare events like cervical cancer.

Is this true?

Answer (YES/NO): NO